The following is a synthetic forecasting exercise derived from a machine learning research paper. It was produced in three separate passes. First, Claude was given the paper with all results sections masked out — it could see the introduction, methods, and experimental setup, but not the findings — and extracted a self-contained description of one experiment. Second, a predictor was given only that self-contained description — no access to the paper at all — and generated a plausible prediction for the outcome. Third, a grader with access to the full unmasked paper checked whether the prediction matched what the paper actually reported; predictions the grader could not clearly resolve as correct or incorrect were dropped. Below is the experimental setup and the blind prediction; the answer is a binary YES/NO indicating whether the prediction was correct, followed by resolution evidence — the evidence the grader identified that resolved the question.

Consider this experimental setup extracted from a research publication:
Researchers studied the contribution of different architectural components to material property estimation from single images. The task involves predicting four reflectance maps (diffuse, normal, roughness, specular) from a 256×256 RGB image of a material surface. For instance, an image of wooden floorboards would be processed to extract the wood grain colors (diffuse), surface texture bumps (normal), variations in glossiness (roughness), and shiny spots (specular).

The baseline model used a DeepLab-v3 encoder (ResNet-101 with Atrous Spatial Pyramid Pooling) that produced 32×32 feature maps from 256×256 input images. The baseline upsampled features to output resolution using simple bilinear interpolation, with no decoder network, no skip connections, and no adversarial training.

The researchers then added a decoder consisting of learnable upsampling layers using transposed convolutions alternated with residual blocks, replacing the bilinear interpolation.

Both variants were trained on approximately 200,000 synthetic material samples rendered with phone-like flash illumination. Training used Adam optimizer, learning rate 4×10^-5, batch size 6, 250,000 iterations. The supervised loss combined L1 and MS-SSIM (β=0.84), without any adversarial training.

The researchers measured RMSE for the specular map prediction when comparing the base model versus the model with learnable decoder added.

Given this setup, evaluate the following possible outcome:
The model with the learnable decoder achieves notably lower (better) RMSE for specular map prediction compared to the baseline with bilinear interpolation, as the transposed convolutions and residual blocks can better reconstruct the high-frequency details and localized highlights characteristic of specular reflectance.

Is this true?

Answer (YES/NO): YES